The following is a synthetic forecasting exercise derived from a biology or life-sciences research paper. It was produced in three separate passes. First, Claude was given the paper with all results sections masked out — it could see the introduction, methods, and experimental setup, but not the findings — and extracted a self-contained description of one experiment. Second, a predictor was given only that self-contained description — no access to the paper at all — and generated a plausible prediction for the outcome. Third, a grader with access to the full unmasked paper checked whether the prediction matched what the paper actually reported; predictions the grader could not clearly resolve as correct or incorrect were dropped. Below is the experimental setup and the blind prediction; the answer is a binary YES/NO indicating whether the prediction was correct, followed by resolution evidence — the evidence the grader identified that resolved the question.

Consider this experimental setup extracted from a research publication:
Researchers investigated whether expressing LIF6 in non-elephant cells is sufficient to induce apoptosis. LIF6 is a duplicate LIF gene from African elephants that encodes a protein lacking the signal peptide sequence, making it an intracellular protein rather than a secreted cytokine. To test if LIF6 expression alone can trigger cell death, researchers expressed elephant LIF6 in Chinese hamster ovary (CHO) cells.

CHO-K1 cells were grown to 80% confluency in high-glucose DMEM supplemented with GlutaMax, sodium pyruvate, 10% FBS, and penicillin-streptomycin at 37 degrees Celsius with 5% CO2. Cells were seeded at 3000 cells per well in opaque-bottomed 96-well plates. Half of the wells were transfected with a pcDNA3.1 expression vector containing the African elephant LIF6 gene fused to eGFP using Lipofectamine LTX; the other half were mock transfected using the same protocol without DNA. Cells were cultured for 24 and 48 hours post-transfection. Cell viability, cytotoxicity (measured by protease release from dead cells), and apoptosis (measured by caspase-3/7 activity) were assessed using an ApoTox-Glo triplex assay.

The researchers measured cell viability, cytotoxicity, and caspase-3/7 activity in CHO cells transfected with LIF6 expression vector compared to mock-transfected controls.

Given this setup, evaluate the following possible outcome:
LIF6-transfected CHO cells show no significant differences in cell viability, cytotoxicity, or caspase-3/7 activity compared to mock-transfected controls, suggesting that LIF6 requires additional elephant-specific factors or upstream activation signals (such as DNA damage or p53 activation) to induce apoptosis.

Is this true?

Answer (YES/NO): NO